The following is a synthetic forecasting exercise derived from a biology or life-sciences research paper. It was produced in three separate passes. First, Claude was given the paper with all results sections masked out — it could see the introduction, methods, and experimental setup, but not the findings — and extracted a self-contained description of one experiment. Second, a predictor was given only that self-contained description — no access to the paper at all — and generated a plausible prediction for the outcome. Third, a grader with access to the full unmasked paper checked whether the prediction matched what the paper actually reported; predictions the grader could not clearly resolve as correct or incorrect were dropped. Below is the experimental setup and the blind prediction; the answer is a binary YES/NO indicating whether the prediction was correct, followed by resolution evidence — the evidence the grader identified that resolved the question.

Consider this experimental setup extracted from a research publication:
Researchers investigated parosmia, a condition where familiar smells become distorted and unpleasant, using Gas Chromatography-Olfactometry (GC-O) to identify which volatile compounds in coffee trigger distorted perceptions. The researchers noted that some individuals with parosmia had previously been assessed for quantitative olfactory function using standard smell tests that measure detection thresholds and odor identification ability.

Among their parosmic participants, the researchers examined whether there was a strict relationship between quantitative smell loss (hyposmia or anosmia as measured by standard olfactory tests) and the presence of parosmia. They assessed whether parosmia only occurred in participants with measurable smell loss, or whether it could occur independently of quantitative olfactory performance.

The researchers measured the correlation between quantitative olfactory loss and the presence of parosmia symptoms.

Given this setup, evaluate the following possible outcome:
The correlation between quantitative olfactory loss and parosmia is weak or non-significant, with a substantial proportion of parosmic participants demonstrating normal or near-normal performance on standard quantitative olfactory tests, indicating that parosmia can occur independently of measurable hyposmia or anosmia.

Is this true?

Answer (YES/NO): YES